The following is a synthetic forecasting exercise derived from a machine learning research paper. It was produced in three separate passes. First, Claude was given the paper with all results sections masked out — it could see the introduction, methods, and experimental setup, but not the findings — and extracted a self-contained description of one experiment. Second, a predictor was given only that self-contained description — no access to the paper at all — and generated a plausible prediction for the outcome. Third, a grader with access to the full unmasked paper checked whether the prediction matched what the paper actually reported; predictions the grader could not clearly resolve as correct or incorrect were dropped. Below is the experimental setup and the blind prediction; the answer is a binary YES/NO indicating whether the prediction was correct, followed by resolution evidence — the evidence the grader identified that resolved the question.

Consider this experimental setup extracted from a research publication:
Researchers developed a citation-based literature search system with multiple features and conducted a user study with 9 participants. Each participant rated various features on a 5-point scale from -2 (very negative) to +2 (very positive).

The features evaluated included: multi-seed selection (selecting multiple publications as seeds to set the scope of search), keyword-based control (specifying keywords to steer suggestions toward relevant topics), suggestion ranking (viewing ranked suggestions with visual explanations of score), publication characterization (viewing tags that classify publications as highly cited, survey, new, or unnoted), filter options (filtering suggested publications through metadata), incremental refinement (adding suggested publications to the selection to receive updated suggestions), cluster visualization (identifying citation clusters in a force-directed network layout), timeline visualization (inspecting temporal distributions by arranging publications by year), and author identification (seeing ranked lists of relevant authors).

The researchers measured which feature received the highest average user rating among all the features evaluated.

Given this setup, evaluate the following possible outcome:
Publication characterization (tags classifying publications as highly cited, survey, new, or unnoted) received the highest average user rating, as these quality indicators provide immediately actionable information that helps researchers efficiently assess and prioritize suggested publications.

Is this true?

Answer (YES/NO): NO